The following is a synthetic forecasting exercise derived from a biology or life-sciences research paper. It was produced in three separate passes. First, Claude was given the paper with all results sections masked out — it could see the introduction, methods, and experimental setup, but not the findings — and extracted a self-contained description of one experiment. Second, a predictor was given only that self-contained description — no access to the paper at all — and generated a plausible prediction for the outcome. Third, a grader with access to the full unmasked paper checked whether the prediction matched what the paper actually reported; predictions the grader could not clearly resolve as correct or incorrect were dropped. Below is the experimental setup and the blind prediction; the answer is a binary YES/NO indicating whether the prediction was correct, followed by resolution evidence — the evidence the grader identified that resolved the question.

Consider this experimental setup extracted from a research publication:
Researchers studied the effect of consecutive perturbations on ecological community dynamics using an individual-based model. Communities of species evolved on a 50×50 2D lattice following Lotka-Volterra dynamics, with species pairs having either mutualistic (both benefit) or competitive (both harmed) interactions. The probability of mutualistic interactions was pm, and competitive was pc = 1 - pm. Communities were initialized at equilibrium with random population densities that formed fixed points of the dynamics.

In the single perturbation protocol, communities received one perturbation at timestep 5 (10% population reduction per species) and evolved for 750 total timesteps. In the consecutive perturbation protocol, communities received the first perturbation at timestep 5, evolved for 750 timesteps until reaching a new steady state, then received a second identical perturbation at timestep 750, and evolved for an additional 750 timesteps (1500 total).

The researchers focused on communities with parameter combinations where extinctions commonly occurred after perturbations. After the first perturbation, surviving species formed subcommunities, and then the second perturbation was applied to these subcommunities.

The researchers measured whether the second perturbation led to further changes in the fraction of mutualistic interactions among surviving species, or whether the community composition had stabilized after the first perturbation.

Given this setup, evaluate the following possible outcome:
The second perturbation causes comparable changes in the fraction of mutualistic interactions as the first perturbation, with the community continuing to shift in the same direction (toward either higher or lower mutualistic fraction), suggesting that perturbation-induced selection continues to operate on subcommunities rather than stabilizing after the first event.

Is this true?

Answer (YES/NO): NO